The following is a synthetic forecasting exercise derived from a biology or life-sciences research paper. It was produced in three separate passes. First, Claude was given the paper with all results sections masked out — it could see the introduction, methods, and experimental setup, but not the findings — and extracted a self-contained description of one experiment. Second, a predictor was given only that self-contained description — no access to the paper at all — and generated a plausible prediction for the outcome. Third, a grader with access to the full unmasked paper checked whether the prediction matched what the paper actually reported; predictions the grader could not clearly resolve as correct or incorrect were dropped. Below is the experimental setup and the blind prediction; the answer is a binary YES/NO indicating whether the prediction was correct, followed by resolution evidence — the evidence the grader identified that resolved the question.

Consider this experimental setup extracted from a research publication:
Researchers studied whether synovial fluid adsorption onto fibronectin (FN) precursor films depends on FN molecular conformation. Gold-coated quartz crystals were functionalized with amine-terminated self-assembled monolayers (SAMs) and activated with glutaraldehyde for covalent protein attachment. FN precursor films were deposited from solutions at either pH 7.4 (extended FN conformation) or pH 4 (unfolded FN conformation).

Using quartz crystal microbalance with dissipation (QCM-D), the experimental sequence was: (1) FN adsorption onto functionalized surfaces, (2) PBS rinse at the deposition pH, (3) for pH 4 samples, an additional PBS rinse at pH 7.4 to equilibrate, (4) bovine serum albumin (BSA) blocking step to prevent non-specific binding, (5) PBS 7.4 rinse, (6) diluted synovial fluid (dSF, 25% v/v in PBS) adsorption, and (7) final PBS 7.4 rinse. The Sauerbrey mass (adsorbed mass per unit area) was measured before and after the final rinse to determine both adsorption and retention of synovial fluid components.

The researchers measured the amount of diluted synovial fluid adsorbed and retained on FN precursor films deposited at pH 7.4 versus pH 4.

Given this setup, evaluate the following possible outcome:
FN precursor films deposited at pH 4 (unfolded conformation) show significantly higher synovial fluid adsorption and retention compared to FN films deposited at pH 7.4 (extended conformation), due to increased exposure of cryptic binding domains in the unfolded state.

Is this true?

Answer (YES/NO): NO